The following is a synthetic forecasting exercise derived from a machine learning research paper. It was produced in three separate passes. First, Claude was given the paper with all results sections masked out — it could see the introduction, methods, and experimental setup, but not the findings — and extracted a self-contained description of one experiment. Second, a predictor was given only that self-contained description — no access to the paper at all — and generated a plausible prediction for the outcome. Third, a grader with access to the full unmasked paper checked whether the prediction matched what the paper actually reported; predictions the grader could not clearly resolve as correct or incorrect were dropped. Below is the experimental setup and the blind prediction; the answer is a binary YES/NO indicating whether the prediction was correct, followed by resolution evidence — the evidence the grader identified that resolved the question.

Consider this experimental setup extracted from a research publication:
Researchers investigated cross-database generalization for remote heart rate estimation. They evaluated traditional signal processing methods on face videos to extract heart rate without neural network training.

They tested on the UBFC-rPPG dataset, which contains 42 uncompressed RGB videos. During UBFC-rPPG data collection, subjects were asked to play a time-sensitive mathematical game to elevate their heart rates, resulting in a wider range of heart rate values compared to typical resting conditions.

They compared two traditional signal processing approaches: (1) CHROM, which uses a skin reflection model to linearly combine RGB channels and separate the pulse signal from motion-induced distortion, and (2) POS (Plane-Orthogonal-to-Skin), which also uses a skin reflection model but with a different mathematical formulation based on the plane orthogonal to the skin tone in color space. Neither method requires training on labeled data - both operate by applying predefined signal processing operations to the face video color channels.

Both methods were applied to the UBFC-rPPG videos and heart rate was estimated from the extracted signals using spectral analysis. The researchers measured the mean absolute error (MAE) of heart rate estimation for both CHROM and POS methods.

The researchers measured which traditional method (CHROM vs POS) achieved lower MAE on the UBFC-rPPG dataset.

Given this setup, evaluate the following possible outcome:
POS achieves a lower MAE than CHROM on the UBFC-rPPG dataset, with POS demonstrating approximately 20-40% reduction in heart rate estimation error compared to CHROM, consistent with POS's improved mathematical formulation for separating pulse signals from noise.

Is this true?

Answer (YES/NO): NO